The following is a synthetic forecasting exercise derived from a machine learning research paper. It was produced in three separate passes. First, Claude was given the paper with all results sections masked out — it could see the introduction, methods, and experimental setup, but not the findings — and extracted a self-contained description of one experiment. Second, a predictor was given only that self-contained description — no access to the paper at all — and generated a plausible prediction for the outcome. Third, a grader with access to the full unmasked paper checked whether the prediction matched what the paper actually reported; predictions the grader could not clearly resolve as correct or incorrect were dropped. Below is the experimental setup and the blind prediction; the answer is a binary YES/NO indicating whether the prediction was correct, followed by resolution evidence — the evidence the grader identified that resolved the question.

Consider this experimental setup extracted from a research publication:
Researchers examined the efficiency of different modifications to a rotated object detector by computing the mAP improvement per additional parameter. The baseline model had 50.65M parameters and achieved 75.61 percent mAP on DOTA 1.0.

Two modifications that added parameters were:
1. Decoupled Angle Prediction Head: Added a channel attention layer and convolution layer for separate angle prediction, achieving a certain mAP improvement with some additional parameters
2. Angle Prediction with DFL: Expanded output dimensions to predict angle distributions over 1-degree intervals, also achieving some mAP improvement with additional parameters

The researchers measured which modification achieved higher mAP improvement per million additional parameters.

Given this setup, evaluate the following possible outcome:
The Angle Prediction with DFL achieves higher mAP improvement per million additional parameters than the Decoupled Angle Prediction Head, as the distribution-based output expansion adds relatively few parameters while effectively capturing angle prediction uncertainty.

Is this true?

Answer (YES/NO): NO